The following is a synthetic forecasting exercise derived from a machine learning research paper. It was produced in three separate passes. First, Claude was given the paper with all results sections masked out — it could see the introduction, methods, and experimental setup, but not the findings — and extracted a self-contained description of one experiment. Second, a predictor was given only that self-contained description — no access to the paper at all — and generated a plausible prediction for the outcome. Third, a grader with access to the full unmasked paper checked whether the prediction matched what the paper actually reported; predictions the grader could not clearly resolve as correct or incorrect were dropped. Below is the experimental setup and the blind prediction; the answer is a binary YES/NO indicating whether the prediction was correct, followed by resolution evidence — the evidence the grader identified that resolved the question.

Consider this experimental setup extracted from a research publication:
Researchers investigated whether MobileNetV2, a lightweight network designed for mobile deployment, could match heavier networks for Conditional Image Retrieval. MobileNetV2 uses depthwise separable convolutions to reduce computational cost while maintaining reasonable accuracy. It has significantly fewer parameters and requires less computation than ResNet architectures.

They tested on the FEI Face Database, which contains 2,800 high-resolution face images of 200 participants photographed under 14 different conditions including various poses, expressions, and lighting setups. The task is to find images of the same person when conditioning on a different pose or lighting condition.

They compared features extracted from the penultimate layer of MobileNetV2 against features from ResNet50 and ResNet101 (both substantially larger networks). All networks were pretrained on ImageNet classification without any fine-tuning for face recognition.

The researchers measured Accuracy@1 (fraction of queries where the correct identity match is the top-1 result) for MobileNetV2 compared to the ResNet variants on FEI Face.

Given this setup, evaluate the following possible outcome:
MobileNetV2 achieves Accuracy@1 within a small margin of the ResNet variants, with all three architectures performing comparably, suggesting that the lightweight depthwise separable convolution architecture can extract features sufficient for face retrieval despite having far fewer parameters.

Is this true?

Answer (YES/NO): YES